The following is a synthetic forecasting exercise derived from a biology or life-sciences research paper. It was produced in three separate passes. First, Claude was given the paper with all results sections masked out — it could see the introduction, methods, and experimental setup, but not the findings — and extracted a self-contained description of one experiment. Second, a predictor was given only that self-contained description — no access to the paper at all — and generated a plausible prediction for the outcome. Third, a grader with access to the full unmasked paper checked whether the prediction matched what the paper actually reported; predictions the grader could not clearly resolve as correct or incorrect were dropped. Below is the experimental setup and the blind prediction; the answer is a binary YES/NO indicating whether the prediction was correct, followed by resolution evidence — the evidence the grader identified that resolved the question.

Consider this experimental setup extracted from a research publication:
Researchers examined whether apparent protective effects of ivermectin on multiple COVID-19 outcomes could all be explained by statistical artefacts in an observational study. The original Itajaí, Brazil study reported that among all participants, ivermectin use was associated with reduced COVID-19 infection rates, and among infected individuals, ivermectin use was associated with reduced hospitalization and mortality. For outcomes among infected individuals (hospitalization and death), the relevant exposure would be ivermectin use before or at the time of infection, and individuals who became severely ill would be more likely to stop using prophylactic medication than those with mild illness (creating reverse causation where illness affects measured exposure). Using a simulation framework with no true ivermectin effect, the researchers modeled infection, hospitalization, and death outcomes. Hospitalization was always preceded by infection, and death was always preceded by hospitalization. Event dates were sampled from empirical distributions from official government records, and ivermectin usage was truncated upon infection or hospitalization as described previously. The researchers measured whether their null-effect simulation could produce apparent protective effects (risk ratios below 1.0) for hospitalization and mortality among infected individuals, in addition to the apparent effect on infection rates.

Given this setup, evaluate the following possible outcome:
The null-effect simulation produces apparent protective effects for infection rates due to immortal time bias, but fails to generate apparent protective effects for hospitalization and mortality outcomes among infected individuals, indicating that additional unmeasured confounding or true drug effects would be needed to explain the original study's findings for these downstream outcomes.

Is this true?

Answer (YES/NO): NO